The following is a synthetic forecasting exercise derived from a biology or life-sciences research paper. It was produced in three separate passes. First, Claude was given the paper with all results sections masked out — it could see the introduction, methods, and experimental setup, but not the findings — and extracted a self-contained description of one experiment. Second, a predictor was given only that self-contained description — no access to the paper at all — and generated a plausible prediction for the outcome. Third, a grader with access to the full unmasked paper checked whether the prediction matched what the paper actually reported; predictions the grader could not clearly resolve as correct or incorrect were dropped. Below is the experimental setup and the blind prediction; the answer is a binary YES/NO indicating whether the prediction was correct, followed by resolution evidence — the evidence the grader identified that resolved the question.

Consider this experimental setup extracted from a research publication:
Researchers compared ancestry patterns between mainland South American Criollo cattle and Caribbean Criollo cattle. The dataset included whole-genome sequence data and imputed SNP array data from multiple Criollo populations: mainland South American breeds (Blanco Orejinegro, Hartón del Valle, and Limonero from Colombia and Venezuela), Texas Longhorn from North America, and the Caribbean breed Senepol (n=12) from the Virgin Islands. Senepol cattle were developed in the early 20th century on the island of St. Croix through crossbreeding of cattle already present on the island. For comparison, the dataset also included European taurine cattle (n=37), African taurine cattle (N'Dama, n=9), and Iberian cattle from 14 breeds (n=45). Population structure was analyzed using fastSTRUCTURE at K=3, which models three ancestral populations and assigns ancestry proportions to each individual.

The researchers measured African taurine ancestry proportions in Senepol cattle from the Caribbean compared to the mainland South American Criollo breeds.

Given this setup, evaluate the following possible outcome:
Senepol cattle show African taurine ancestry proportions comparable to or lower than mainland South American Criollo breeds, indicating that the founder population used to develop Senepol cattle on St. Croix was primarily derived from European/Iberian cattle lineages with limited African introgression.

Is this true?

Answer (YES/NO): YES